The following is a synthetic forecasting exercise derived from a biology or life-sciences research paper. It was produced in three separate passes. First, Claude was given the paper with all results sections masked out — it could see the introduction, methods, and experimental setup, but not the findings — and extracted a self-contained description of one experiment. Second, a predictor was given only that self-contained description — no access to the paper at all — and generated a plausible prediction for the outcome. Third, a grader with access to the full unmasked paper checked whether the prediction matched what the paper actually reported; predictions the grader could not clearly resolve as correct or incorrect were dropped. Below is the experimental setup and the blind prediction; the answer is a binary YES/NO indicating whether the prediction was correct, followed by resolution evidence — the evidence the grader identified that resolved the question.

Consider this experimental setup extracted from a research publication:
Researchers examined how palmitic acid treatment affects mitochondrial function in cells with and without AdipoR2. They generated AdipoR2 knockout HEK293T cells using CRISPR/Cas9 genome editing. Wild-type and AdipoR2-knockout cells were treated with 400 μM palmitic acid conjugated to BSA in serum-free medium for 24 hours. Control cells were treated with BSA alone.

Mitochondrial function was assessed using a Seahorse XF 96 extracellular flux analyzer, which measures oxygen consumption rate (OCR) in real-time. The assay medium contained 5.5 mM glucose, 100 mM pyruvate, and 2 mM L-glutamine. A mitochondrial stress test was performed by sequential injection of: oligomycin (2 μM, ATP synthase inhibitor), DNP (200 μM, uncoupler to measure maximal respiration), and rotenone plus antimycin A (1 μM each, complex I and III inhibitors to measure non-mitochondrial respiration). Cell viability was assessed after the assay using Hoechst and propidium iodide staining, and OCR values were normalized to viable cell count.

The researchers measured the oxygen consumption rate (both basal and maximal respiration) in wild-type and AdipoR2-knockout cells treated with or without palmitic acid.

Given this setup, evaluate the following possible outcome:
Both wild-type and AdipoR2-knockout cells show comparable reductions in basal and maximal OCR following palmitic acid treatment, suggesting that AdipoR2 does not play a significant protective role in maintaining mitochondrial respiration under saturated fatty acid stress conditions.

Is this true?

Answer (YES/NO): NO